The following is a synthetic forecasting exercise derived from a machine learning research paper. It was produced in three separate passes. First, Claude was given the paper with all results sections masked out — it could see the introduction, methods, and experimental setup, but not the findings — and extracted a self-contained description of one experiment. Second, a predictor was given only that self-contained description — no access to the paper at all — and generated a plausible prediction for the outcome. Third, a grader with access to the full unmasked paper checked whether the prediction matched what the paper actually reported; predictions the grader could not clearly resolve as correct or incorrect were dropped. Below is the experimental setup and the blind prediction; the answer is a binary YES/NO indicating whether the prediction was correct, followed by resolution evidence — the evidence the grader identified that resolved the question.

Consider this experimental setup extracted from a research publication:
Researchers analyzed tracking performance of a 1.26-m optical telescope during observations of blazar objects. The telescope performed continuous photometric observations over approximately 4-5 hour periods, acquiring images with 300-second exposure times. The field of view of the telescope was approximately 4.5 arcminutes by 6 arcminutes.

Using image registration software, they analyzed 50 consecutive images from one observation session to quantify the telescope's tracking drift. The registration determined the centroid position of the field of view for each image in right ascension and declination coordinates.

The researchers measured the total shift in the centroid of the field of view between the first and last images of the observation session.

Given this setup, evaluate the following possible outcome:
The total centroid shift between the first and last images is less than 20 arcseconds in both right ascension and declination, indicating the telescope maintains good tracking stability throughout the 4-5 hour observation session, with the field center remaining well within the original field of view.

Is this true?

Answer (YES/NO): NO